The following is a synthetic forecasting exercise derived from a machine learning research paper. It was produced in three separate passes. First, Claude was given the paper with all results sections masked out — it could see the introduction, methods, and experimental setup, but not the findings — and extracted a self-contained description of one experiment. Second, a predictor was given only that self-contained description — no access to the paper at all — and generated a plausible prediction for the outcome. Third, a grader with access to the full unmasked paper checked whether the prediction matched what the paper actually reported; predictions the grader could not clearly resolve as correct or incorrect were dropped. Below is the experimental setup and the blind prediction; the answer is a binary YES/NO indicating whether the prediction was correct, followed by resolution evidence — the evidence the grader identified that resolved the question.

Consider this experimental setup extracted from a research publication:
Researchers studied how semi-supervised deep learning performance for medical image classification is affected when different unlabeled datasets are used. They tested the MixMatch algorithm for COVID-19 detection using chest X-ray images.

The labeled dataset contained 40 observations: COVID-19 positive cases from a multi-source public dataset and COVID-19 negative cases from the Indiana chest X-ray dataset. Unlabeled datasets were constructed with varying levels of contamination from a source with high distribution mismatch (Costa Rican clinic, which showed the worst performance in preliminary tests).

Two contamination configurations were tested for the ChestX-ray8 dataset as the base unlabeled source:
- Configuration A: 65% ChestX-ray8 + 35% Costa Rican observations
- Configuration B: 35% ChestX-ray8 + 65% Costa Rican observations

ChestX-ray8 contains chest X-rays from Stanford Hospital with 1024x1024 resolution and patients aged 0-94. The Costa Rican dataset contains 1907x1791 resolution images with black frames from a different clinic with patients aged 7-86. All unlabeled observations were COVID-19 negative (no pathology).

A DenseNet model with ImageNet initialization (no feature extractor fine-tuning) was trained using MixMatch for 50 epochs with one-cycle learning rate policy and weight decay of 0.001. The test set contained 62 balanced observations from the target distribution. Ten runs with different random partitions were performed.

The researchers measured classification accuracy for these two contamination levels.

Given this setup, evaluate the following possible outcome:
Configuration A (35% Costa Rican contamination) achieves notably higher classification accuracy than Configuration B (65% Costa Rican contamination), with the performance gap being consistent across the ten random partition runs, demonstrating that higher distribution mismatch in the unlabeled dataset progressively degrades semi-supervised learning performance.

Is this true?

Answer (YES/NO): YES